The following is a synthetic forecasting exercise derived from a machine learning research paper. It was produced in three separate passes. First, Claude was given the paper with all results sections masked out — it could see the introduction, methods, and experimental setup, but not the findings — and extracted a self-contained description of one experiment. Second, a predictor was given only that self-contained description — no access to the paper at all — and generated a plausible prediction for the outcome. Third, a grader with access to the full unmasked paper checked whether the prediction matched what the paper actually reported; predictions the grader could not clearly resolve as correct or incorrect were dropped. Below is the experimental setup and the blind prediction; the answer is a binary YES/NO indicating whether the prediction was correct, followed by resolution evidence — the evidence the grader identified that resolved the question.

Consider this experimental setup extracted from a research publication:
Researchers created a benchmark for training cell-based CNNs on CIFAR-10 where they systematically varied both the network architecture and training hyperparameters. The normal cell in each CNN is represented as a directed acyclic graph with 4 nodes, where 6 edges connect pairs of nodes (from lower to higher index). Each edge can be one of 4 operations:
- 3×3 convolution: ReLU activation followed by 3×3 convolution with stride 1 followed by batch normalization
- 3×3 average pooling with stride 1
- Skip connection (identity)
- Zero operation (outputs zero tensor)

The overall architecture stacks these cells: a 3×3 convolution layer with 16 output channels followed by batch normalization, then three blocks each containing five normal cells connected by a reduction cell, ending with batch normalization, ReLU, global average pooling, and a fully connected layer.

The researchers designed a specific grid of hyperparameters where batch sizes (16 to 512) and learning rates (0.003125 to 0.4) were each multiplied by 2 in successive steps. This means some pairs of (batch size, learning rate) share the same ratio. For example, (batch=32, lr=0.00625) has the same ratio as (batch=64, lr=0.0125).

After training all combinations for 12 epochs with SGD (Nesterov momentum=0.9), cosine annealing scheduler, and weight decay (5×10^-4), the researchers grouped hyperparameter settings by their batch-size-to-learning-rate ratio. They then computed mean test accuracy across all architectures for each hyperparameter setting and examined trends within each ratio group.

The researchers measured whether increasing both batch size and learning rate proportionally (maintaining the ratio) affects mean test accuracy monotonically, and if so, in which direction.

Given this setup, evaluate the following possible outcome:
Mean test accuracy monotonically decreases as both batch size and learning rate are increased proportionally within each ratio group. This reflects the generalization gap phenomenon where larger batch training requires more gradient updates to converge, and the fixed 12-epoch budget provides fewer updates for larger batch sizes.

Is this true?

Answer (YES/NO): NO